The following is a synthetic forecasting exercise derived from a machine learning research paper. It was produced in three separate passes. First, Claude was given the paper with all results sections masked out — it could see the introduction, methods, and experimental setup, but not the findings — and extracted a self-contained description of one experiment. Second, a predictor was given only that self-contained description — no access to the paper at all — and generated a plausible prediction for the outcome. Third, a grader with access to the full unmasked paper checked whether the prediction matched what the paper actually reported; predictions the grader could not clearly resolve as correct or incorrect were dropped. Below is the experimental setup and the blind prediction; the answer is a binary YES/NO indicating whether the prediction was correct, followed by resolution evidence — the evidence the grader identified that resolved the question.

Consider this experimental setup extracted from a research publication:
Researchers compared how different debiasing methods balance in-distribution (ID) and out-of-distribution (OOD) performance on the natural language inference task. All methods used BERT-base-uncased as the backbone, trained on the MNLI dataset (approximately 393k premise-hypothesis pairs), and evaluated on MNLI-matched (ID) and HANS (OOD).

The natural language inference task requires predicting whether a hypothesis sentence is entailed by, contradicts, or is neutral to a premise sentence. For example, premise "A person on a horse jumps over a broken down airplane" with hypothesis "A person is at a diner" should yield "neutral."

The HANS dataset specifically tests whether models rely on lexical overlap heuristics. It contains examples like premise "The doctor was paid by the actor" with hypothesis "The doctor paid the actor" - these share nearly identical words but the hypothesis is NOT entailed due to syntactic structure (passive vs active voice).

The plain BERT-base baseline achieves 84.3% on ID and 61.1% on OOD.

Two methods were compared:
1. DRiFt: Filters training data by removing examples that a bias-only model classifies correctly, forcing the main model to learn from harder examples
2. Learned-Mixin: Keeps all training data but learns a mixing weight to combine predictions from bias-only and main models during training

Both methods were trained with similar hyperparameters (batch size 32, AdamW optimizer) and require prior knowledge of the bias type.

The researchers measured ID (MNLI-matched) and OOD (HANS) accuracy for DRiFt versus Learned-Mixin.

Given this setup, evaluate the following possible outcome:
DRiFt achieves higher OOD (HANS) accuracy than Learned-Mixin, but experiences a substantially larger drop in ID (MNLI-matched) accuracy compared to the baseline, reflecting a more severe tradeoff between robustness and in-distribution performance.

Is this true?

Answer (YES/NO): YES